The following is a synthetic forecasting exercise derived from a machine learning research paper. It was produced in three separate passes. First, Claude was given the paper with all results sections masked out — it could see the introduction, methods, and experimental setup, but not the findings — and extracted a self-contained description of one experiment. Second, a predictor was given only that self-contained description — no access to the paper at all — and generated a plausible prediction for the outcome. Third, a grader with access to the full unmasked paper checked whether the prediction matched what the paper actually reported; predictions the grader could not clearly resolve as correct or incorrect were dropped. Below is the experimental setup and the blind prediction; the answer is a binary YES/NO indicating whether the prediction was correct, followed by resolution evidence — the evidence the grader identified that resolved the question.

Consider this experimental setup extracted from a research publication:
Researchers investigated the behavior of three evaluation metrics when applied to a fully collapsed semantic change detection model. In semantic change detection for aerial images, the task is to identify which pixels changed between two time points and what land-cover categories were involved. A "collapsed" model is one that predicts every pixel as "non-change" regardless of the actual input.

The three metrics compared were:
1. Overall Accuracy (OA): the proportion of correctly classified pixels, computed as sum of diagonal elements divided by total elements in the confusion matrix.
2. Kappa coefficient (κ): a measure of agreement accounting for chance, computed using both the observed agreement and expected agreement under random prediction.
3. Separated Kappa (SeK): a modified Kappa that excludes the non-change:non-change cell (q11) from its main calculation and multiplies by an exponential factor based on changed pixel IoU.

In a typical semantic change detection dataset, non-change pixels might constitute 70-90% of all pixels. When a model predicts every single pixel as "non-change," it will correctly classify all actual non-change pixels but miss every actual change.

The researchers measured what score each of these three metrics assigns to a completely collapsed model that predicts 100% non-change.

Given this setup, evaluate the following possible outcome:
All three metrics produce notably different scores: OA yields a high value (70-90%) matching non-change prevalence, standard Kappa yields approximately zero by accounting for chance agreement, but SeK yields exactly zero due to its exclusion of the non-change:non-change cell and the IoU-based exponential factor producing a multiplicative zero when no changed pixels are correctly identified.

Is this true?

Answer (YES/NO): NO